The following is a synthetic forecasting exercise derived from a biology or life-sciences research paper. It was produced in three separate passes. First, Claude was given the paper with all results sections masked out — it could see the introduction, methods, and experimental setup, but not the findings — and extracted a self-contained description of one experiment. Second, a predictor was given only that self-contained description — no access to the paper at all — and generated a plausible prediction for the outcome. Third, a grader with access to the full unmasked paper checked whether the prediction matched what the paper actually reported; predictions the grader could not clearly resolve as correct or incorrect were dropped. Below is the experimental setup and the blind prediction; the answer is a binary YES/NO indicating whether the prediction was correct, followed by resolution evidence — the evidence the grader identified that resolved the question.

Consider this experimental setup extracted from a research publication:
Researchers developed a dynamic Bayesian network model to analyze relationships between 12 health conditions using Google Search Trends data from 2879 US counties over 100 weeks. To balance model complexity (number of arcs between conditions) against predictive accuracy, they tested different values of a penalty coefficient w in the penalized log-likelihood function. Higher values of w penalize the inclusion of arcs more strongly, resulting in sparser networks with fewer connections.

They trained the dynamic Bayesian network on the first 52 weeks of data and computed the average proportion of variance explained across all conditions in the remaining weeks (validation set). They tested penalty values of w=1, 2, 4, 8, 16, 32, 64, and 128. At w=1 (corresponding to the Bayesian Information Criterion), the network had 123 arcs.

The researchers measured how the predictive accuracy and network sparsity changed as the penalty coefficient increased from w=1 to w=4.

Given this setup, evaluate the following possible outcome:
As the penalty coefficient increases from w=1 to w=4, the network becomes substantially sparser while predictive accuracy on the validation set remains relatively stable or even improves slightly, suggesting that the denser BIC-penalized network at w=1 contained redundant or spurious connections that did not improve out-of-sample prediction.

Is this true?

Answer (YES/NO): YES